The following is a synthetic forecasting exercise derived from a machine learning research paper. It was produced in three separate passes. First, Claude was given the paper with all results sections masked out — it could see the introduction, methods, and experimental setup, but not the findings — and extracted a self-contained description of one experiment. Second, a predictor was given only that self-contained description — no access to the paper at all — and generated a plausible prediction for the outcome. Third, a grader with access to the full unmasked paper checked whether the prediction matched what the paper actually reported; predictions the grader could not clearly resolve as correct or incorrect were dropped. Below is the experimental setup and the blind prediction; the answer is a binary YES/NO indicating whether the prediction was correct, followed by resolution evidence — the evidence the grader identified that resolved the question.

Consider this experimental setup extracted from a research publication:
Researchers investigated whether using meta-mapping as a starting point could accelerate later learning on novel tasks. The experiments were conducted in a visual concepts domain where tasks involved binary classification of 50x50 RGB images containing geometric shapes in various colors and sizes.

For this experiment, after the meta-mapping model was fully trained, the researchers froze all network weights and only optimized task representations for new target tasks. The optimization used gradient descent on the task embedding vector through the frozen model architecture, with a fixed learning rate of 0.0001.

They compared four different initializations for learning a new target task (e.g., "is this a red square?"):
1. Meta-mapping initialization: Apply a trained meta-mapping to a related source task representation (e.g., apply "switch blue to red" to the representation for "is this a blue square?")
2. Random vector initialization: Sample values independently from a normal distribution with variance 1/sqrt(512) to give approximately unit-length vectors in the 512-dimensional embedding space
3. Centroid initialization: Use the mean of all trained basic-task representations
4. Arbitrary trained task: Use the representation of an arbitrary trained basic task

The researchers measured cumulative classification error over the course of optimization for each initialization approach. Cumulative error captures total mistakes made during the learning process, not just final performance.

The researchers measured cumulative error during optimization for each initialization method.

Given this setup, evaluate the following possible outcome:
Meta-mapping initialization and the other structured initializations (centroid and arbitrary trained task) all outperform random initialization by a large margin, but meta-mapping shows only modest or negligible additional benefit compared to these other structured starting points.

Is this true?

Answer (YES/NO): NO